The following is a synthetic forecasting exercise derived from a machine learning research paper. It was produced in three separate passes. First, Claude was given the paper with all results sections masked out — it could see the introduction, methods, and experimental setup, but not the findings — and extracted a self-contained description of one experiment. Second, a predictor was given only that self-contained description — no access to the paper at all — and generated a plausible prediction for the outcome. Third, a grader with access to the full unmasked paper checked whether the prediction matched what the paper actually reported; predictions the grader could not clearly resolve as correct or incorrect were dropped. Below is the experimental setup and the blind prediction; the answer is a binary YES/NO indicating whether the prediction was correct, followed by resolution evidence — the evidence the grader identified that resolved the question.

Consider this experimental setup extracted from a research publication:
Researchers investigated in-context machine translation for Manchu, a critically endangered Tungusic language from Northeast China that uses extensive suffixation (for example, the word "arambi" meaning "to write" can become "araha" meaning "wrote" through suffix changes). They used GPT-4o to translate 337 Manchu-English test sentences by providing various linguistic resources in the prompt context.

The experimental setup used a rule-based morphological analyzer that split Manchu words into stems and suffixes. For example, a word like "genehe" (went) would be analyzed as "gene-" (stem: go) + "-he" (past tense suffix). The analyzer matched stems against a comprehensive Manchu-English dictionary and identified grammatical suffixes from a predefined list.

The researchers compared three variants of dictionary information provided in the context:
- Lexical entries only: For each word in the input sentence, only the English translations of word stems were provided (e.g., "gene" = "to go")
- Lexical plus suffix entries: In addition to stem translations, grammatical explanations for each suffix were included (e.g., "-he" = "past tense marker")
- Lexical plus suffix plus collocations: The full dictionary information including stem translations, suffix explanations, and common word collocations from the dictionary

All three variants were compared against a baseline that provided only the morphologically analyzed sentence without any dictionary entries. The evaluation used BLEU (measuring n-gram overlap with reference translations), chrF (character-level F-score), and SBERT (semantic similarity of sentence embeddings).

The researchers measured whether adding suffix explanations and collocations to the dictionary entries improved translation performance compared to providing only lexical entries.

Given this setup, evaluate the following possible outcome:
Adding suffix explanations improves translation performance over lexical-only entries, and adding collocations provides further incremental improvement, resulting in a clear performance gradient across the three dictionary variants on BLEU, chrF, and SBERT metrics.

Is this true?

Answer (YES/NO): NO